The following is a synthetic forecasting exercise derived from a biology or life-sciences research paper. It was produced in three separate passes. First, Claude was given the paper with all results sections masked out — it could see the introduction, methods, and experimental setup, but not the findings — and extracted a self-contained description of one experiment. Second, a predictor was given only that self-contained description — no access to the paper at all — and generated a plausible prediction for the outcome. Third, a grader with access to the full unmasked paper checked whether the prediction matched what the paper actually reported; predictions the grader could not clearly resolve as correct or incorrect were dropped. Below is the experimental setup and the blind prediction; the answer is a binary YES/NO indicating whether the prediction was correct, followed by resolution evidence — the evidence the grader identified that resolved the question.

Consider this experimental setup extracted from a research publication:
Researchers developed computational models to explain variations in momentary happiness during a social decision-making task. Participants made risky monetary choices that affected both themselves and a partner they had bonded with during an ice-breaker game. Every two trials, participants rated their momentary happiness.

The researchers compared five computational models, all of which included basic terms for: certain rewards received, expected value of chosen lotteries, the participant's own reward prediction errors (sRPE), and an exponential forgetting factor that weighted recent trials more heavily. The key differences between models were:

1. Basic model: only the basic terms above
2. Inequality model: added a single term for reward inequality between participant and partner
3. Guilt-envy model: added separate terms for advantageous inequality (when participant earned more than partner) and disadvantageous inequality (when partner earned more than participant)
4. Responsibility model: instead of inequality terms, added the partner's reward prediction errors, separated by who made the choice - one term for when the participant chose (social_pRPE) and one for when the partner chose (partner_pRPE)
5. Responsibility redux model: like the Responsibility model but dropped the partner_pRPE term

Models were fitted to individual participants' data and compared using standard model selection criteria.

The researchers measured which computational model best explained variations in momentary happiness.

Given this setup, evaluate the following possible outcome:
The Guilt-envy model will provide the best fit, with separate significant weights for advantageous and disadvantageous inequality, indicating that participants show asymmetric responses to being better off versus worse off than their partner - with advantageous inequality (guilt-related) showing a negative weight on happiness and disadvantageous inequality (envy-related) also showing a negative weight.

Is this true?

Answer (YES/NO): NO